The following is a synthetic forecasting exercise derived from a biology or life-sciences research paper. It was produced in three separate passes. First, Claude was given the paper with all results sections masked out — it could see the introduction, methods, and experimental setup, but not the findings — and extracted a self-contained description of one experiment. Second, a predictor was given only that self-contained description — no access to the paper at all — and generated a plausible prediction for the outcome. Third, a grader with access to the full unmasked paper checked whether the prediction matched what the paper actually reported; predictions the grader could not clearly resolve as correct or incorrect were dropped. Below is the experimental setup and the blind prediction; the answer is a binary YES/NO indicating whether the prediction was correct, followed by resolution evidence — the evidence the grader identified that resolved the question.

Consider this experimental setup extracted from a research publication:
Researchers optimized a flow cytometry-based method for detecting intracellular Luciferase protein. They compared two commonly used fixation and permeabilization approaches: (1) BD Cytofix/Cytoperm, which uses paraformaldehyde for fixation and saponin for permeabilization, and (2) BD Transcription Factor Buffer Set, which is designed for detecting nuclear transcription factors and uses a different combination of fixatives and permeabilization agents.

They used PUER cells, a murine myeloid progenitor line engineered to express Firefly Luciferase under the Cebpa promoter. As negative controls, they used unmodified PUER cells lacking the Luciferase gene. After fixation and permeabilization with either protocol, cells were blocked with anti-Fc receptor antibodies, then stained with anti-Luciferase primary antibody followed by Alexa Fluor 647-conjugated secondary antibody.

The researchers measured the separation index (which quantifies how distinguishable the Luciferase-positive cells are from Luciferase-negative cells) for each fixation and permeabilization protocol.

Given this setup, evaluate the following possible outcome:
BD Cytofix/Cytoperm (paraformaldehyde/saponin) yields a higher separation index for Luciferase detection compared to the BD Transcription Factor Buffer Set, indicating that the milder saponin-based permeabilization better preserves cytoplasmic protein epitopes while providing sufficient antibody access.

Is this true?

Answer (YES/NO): YES